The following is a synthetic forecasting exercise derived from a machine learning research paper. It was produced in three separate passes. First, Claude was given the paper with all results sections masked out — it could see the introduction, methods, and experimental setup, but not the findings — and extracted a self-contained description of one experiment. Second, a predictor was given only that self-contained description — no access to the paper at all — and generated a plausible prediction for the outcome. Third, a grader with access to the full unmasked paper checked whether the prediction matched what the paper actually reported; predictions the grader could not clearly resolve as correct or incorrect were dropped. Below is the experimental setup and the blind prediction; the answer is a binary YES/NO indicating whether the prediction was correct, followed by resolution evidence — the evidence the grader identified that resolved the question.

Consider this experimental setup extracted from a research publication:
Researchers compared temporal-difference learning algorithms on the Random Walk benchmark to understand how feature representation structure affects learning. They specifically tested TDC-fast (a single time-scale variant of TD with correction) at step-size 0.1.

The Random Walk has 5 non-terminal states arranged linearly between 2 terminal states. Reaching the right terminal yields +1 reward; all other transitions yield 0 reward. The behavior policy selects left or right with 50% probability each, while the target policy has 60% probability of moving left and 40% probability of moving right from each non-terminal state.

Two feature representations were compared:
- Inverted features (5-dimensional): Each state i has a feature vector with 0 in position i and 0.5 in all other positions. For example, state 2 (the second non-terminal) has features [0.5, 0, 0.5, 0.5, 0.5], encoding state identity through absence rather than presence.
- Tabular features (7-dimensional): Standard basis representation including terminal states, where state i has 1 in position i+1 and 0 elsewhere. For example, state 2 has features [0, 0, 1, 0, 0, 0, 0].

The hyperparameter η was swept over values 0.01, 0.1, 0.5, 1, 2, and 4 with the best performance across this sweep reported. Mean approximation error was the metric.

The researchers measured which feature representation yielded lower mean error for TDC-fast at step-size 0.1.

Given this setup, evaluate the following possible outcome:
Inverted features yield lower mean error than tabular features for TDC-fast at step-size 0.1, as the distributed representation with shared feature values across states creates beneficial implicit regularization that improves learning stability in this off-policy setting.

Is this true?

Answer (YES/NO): YES